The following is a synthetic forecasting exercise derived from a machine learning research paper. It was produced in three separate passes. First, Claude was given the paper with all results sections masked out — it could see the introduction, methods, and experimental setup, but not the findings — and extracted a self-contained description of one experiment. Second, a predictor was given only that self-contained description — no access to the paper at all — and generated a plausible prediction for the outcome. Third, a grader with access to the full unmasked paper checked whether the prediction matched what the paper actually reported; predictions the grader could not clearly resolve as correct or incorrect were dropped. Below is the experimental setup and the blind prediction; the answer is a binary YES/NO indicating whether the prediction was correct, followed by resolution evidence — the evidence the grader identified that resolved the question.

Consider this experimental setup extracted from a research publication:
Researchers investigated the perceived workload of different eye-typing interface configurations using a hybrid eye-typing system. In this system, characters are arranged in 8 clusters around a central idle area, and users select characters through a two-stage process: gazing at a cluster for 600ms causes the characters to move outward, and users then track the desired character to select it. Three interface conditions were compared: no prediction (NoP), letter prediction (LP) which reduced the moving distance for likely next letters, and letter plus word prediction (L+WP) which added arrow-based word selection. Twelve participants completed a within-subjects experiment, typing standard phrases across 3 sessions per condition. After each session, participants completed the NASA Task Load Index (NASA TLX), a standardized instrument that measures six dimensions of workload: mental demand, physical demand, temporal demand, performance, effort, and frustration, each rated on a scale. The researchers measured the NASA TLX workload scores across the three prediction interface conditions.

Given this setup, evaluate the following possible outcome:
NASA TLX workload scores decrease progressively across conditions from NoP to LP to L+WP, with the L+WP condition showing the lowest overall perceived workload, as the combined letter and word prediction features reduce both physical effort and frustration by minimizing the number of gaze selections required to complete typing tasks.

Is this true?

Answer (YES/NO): NO